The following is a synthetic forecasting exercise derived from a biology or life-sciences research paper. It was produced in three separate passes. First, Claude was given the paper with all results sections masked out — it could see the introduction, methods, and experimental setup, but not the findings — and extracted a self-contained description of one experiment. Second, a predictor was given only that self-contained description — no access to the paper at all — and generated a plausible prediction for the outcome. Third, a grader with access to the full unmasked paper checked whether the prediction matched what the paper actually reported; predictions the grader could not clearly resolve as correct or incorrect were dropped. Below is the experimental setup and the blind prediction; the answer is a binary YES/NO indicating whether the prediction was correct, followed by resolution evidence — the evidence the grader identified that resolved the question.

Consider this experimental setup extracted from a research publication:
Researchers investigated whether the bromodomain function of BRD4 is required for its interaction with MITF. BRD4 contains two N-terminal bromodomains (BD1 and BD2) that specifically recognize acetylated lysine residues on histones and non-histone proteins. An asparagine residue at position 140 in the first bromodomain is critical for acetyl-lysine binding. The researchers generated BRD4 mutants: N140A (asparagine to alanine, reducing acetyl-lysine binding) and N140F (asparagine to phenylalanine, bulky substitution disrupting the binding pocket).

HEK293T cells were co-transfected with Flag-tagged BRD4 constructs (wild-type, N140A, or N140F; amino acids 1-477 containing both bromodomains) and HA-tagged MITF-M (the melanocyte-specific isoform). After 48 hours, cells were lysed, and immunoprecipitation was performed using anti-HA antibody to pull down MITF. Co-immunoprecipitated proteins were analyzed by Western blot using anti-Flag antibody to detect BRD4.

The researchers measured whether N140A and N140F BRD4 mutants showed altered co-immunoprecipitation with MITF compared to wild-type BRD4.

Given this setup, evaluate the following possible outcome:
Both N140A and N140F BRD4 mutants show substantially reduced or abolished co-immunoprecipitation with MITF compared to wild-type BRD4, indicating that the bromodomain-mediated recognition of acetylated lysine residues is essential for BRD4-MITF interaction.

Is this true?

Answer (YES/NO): YES